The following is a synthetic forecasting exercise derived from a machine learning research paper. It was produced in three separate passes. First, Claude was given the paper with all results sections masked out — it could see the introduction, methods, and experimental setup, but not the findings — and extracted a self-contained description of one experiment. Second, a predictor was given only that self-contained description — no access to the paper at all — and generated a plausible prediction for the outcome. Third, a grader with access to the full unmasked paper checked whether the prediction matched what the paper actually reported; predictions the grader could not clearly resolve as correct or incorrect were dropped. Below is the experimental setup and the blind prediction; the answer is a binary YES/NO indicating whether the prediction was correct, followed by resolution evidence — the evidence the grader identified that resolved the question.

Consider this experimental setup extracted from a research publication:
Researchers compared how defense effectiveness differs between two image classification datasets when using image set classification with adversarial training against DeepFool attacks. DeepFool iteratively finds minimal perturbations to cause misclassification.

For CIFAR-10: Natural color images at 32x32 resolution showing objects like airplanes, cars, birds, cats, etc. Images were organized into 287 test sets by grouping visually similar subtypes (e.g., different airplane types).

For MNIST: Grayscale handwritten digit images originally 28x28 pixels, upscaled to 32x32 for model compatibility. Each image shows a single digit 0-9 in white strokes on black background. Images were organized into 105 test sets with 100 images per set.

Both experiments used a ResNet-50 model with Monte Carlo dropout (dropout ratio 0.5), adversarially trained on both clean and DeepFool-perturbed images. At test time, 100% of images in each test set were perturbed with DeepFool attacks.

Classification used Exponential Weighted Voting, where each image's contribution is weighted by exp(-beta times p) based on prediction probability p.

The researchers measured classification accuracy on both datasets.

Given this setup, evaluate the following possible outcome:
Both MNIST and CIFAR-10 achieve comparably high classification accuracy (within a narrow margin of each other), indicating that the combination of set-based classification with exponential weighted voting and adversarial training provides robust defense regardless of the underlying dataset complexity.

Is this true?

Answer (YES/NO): NO